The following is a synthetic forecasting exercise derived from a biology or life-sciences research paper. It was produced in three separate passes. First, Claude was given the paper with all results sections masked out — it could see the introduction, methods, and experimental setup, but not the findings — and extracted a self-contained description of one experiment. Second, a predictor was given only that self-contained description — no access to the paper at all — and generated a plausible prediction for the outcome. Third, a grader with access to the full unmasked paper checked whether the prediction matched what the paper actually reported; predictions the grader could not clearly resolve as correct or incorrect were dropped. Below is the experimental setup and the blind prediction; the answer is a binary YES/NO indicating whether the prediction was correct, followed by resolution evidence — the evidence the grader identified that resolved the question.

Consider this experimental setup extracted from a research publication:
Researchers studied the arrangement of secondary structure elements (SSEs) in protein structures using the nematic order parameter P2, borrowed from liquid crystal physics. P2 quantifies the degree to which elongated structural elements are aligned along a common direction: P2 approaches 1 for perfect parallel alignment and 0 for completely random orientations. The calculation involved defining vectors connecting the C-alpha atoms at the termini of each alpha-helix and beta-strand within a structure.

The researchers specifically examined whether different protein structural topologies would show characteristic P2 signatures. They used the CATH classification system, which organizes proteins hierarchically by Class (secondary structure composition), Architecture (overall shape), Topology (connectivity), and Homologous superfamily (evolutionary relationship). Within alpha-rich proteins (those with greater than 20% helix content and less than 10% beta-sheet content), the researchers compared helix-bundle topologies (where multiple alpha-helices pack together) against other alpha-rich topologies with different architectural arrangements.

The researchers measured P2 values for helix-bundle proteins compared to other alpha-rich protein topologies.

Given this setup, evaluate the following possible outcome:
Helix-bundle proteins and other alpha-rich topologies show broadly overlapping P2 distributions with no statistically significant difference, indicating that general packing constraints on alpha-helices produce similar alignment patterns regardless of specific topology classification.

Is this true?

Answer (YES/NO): NO